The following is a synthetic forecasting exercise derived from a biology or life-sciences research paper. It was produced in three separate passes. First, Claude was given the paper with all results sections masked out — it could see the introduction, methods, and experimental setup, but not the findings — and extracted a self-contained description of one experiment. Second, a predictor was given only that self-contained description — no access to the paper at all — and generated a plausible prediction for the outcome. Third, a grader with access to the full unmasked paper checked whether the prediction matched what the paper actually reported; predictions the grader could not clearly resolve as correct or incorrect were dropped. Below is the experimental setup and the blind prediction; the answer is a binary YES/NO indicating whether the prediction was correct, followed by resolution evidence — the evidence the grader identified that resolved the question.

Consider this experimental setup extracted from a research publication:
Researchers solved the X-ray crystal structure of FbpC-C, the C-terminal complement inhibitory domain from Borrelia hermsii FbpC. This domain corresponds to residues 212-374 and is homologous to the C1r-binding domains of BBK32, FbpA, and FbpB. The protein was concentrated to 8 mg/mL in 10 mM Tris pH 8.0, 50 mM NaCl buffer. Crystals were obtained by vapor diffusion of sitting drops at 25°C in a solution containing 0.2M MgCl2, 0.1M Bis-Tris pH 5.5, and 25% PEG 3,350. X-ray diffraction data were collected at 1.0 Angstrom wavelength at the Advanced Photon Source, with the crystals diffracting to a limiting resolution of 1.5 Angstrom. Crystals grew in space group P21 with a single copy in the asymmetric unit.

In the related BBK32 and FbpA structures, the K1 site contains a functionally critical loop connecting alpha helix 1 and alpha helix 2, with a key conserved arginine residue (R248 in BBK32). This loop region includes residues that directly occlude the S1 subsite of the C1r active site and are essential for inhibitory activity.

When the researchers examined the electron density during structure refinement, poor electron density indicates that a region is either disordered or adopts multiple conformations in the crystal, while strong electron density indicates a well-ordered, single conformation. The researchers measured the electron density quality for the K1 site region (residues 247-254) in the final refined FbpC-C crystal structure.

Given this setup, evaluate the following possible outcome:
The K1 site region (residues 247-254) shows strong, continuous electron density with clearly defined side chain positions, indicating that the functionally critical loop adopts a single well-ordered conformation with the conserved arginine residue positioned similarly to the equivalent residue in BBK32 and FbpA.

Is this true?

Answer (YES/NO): NO